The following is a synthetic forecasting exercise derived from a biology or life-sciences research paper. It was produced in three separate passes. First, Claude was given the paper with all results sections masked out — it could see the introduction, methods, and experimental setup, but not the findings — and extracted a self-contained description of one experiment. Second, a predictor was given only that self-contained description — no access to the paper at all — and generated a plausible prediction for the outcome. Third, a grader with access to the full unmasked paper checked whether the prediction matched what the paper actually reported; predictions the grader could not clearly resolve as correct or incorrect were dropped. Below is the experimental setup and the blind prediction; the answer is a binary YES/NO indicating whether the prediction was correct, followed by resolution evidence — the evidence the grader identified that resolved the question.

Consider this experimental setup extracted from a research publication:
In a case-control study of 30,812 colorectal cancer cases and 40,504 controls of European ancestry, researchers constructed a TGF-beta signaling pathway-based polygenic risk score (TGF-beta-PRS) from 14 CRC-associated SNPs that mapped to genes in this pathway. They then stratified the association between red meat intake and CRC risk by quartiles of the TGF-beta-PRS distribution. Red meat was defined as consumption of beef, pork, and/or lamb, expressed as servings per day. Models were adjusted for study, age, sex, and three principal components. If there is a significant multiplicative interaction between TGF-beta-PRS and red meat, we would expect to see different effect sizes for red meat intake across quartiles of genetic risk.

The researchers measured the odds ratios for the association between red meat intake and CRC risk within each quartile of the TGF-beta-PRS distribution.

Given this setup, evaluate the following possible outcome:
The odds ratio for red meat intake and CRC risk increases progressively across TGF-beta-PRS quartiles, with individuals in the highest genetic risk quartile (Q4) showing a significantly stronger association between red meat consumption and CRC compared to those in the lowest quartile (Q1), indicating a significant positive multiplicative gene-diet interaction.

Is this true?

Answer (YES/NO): NO